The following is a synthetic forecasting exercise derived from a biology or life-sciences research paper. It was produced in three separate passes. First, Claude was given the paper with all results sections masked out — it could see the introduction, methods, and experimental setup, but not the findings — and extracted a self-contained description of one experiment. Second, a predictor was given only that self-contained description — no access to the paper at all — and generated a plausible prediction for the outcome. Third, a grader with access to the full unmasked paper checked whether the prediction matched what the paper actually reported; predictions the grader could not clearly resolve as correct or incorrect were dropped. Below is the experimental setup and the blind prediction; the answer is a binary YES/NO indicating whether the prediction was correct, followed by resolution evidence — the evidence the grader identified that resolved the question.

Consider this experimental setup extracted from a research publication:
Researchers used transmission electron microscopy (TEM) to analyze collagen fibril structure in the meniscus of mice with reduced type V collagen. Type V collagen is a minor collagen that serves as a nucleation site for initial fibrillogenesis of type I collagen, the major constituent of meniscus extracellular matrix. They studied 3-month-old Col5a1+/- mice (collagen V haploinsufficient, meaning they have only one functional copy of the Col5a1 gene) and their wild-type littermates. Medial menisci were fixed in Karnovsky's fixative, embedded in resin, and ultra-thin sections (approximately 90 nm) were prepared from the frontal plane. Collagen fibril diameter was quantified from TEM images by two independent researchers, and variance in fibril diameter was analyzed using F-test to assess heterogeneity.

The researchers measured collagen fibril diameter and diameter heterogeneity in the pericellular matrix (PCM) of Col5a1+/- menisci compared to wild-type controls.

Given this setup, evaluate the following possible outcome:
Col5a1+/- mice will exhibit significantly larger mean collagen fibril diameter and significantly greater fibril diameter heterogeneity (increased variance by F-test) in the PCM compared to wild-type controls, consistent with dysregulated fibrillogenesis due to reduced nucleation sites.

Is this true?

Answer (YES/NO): YES